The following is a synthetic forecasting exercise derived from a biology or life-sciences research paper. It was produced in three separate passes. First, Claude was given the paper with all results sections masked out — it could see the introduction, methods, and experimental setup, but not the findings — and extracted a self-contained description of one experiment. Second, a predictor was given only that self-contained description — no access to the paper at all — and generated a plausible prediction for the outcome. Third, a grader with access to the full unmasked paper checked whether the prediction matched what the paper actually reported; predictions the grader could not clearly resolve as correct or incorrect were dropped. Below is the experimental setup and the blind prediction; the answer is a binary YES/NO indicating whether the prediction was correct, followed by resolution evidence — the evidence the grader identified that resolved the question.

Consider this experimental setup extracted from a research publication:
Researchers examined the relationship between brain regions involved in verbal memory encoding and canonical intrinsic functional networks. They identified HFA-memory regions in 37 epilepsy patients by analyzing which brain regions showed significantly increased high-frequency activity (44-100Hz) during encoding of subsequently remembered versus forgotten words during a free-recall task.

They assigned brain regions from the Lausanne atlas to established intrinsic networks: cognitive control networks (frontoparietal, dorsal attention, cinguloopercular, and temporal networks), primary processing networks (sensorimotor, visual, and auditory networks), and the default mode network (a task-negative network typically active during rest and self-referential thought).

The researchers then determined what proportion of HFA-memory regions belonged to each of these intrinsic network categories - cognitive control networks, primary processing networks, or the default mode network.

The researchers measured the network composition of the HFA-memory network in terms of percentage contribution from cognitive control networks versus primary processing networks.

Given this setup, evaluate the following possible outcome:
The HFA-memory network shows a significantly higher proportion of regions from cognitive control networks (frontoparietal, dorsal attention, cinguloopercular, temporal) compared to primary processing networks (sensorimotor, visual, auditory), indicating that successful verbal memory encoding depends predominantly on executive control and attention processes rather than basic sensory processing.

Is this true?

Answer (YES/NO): YES